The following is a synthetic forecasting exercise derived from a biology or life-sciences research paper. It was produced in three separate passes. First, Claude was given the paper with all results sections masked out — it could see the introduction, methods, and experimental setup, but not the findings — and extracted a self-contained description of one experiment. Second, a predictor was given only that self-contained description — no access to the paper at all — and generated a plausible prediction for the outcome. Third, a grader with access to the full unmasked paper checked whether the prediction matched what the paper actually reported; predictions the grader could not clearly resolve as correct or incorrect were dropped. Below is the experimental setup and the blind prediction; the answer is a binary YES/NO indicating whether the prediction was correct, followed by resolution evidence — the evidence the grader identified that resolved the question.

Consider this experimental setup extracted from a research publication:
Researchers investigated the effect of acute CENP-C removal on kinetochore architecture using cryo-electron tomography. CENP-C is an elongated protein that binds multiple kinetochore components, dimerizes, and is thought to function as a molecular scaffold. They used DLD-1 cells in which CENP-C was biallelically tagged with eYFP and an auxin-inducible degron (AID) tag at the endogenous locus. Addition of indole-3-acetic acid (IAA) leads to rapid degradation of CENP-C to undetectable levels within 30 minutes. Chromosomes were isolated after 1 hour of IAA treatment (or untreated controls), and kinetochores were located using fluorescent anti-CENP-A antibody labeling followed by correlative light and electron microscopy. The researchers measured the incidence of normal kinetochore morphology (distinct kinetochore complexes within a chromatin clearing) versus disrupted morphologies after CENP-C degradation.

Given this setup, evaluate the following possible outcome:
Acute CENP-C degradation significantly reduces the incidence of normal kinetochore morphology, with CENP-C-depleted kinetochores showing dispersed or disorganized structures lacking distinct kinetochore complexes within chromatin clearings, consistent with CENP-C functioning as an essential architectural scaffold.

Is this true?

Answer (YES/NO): YES